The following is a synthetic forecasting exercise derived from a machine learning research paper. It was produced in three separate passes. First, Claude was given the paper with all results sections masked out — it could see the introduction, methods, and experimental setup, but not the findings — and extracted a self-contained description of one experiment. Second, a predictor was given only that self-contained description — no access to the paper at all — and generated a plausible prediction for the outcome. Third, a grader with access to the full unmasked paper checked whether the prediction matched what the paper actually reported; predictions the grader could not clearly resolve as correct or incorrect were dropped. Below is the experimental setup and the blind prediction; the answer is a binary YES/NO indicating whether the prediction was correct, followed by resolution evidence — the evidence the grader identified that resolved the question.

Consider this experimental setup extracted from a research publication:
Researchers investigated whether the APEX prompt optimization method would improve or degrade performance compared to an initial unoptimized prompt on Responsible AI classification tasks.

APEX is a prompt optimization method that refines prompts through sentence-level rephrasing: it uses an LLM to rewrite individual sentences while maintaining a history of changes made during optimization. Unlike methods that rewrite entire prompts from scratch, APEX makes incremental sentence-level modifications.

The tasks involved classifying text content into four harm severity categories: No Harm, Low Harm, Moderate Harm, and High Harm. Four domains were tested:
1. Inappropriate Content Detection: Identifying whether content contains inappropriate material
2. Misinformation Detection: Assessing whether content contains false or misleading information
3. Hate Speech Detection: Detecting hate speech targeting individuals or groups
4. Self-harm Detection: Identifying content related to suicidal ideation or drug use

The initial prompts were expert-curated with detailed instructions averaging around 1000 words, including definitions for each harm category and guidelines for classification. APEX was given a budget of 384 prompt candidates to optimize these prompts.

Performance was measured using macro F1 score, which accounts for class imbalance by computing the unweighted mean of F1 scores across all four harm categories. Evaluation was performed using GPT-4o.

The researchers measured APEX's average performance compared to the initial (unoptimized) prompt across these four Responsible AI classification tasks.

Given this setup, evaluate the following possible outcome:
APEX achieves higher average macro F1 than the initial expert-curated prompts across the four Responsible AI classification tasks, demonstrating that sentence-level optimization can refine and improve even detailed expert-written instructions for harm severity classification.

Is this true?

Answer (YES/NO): NO